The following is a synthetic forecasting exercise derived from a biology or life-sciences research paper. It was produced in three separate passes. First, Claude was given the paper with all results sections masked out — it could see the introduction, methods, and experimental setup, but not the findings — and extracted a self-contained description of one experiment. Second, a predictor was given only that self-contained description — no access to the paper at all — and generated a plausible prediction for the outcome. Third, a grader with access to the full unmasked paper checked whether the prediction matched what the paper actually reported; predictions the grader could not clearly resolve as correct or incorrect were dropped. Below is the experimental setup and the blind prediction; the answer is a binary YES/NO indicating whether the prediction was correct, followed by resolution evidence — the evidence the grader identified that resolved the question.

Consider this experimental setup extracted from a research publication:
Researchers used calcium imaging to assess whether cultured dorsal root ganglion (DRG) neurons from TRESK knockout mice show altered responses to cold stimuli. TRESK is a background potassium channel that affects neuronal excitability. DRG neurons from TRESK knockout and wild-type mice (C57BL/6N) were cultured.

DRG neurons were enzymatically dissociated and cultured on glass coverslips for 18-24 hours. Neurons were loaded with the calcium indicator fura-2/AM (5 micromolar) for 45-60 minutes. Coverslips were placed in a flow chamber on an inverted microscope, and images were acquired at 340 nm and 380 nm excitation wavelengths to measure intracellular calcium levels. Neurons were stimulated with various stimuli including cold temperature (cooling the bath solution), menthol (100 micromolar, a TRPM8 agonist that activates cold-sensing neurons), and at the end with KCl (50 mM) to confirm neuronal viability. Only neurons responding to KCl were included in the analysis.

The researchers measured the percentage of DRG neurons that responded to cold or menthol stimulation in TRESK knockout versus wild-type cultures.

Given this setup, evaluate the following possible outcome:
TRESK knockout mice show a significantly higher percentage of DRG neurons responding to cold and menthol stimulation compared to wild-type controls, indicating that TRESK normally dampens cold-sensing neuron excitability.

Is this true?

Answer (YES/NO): NO